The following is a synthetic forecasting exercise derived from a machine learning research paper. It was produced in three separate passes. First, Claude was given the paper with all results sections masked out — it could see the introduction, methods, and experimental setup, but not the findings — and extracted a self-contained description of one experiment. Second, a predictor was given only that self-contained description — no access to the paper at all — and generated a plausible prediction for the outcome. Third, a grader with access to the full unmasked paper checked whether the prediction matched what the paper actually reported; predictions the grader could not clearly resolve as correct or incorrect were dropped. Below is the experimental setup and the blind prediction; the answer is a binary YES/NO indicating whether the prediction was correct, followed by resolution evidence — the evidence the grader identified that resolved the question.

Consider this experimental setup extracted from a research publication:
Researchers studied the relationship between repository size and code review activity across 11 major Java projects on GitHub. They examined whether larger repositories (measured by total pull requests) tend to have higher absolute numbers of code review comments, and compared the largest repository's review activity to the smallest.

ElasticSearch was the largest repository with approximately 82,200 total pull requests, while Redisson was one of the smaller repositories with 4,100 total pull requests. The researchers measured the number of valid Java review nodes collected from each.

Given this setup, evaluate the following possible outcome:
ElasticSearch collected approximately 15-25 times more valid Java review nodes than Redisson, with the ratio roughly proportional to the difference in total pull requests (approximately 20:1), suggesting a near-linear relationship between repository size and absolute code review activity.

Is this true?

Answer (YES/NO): NO